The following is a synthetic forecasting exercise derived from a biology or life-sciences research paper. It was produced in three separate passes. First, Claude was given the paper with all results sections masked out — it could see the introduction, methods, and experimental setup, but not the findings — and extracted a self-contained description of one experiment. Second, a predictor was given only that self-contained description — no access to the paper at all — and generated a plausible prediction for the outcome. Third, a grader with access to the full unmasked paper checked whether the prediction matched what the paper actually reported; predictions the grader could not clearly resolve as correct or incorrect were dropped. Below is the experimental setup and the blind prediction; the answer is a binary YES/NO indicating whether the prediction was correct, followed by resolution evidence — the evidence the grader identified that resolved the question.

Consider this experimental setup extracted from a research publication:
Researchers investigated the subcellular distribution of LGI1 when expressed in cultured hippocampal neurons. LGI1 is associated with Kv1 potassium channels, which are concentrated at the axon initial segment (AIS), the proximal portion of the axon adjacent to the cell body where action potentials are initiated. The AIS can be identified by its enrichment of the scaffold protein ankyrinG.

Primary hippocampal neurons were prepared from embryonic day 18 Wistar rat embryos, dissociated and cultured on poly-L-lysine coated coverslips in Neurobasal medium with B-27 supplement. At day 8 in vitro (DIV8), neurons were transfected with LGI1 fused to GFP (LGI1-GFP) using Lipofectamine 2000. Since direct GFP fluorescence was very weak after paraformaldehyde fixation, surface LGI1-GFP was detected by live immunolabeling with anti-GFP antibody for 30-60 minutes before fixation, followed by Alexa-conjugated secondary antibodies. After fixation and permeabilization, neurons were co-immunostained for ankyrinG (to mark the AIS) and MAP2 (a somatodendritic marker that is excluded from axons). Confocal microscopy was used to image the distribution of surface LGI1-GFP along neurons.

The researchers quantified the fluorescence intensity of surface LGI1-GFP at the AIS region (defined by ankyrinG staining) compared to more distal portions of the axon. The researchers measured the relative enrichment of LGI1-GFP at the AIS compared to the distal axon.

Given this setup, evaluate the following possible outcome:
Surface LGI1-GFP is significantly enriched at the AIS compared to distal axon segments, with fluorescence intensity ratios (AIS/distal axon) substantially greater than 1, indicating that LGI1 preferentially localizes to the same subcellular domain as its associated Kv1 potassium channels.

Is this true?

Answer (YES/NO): YES